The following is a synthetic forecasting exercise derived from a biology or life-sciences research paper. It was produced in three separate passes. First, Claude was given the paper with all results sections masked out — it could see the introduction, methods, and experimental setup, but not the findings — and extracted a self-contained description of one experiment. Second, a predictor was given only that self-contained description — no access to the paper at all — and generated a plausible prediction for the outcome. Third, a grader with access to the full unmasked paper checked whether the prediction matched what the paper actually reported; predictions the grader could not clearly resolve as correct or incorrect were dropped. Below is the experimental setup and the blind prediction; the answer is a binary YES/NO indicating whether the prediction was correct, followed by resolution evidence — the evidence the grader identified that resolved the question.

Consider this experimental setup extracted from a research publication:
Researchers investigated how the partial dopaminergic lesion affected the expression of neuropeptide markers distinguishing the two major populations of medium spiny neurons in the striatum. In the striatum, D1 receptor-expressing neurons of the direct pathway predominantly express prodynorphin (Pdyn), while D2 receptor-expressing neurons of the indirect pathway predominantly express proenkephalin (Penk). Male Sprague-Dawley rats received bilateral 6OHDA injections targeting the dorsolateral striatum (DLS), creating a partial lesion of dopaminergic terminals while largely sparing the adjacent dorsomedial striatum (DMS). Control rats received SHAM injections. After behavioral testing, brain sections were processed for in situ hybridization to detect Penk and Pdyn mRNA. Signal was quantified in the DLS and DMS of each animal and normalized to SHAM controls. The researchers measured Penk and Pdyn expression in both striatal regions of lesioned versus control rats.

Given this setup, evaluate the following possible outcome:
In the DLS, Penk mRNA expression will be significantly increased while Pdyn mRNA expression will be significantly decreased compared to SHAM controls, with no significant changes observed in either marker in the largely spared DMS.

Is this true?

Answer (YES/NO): NO